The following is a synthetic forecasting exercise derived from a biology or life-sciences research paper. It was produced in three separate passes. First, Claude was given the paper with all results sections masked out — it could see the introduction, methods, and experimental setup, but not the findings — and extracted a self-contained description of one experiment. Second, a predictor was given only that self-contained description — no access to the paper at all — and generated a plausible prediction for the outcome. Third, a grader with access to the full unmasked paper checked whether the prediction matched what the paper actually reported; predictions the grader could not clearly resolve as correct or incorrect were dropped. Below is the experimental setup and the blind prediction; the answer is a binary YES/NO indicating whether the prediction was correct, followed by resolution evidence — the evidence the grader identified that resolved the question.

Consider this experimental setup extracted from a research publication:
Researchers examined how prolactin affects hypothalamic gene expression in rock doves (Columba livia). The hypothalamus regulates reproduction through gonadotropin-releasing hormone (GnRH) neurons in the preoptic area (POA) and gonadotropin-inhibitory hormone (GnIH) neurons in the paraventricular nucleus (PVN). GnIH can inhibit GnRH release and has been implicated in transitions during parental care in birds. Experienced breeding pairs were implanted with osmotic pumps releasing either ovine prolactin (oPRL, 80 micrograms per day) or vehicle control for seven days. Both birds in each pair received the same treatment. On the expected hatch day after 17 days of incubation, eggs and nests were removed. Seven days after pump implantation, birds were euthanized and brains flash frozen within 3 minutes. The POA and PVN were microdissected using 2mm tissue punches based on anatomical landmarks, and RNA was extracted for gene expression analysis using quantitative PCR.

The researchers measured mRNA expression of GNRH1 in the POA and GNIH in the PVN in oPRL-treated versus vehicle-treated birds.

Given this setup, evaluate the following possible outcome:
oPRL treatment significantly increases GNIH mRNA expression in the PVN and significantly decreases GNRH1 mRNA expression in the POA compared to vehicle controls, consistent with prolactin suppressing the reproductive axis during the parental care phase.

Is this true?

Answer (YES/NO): NO